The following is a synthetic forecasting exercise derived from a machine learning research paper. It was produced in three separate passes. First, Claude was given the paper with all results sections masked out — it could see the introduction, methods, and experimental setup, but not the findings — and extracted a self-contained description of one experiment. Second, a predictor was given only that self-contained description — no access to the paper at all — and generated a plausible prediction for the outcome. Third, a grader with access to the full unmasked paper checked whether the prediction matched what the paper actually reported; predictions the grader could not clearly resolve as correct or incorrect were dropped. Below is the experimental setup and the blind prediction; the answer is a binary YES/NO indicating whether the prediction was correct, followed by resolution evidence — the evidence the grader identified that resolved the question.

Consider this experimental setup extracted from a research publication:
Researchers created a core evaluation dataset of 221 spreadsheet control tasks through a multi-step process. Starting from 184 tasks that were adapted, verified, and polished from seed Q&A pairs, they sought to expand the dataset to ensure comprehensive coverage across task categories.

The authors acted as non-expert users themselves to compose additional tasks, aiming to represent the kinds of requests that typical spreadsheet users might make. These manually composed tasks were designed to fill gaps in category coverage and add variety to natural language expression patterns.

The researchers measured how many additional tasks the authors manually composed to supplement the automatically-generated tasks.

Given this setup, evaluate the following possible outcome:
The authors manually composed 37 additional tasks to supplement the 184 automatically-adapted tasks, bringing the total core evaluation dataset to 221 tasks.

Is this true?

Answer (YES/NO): YES